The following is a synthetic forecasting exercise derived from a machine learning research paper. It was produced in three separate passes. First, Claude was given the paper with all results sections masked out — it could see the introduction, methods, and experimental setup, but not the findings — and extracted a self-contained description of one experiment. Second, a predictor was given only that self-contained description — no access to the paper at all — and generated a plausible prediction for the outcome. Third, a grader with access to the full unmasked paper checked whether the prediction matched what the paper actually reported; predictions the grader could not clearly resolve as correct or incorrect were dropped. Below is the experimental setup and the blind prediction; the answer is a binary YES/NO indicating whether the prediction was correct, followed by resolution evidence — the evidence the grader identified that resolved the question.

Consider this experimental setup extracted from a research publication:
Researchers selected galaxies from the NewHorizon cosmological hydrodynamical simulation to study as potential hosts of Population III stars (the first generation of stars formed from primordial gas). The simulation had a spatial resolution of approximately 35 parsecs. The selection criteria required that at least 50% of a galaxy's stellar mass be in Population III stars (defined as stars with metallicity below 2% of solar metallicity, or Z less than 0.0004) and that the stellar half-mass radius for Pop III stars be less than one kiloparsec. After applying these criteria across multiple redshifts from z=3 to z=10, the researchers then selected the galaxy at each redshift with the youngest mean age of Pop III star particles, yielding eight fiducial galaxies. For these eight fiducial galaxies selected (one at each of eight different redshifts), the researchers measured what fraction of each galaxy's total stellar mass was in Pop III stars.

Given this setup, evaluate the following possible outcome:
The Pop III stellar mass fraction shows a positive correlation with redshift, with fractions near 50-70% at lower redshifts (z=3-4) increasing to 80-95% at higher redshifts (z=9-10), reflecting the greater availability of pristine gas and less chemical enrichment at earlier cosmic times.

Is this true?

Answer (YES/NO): NO